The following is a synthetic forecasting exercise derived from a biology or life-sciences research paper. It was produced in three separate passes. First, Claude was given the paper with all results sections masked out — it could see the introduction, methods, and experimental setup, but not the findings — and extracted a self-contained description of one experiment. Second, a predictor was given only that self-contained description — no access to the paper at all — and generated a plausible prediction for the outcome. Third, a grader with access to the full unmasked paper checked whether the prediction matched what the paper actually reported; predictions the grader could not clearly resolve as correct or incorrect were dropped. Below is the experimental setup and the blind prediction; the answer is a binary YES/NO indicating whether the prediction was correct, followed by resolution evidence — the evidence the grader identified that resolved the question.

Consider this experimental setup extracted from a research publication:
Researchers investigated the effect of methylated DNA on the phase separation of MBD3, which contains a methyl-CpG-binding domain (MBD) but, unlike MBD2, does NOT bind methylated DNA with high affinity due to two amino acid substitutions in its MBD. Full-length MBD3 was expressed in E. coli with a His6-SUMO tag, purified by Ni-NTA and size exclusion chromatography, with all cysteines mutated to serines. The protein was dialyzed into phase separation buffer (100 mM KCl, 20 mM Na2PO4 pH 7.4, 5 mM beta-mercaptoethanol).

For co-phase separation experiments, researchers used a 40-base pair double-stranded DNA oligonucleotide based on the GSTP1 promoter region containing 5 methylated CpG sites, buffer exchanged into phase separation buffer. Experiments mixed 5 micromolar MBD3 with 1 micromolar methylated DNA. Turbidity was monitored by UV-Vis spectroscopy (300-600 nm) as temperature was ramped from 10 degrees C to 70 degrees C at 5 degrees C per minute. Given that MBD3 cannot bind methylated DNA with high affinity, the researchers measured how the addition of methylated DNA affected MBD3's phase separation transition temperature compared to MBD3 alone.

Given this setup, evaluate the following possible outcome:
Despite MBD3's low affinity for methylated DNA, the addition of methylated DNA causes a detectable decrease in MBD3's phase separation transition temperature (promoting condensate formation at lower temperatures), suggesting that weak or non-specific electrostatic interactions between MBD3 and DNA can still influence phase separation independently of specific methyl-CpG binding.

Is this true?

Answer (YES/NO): NO